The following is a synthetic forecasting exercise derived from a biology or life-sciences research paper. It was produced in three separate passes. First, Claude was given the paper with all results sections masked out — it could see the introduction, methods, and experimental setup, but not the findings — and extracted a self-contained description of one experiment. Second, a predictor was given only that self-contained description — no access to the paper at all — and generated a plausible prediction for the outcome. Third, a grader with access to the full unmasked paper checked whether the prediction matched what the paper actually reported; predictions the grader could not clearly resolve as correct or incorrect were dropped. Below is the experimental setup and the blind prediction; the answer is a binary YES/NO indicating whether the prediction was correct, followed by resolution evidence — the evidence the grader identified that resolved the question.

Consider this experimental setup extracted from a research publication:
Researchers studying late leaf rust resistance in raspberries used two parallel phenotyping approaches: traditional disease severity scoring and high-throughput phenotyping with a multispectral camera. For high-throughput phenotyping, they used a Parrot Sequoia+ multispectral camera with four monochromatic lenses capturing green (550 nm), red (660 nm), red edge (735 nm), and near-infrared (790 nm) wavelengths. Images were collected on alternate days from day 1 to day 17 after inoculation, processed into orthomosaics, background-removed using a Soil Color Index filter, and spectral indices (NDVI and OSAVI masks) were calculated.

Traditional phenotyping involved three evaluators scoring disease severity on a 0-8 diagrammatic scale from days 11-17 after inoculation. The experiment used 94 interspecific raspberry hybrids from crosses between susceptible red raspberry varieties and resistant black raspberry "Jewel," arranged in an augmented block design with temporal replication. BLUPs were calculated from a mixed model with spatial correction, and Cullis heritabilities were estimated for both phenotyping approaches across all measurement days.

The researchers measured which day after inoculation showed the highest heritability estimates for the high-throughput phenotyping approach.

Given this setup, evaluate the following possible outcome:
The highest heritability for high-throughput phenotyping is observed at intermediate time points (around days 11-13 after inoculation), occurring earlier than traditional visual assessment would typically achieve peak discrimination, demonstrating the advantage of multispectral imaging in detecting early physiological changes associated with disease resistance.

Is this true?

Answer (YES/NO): NO